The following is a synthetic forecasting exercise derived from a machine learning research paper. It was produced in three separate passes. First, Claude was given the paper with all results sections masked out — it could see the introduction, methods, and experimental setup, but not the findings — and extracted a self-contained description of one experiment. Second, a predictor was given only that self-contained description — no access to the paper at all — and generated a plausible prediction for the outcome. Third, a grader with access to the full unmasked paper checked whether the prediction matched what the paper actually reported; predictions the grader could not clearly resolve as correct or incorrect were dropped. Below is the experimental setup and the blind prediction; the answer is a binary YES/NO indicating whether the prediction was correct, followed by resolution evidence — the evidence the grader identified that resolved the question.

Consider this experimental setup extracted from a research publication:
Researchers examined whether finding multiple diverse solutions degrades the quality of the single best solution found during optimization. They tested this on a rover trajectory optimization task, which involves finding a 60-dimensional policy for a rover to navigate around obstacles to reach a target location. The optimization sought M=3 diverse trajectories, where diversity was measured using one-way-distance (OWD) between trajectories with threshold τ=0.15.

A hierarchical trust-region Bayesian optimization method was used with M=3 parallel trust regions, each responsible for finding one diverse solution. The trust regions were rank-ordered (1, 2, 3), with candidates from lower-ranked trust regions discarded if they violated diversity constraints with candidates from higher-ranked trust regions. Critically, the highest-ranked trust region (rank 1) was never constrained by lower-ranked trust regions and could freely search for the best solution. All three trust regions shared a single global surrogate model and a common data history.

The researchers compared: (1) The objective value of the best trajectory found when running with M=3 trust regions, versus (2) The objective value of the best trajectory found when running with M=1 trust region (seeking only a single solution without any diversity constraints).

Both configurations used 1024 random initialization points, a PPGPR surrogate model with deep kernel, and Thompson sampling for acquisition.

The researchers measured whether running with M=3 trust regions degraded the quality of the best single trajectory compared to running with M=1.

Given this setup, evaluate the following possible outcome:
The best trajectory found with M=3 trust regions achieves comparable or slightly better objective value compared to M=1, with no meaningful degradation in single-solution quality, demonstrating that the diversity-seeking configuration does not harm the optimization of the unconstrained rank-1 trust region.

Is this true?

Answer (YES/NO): YES